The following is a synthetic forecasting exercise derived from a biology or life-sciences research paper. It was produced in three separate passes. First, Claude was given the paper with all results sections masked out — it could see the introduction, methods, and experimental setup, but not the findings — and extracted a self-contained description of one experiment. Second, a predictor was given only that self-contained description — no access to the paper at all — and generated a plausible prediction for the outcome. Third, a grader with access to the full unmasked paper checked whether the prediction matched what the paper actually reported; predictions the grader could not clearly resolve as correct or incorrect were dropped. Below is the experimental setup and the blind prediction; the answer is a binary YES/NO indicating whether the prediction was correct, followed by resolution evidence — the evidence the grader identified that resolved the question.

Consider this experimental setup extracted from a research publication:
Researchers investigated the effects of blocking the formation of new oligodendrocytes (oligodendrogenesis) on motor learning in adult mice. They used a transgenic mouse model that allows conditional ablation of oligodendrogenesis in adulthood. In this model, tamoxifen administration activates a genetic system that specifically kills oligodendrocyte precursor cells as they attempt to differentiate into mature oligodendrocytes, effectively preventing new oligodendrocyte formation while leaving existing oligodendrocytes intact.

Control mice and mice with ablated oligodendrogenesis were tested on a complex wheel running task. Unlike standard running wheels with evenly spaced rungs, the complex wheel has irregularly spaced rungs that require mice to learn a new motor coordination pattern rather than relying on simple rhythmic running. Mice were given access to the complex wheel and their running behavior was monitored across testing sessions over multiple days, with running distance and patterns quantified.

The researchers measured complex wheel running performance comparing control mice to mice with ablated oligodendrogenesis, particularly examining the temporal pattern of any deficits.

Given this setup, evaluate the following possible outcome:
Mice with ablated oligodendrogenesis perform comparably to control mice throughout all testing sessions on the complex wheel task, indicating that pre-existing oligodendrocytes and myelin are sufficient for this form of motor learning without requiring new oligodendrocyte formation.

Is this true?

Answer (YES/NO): NO